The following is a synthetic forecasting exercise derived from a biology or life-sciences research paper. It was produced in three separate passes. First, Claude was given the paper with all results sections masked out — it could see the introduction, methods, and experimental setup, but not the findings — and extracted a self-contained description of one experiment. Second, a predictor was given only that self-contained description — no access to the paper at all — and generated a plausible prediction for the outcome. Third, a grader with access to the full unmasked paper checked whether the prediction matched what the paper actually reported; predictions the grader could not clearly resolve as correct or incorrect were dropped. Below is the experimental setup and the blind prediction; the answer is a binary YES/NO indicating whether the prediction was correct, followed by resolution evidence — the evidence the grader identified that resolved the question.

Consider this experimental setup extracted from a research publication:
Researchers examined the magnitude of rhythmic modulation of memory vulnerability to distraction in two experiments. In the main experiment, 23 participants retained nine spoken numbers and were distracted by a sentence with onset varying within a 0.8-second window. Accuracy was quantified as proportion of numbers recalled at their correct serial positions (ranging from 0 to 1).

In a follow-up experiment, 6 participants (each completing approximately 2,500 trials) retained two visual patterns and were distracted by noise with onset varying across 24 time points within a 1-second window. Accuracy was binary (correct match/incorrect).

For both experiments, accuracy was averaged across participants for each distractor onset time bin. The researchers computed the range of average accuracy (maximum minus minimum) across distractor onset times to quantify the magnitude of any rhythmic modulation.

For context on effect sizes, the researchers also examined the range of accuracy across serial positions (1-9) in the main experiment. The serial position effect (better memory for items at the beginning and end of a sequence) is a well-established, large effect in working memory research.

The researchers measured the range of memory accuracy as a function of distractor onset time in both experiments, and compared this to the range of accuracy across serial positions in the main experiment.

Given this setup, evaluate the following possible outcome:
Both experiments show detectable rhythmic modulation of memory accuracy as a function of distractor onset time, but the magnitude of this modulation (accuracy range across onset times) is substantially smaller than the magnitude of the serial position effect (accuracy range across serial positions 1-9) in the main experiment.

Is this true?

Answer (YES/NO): YES